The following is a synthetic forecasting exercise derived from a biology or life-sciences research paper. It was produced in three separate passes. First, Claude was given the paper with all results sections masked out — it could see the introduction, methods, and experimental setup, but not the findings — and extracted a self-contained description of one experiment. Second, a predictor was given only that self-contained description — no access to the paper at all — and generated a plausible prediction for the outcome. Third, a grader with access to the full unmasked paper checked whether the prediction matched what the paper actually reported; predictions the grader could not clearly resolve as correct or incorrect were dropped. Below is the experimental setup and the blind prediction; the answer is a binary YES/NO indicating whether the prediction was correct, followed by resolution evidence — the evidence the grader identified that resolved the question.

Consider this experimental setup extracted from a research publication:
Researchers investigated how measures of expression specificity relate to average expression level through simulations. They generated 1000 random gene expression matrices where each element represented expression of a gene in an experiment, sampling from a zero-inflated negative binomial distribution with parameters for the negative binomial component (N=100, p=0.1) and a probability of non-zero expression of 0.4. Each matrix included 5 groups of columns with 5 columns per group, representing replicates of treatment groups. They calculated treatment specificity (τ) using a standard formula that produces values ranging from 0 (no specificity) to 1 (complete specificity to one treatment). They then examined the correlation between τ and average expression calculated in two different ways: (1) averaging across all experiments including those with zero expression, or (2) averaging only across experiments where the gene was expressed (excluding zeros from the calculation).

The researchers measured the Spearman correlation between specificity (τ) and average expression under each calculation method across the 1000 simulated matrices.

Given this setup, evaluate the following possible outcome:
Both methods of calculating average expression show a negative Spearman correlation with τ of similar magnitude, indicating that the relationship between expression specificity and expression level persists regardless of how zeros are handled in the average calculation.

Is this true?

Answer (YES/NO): NO